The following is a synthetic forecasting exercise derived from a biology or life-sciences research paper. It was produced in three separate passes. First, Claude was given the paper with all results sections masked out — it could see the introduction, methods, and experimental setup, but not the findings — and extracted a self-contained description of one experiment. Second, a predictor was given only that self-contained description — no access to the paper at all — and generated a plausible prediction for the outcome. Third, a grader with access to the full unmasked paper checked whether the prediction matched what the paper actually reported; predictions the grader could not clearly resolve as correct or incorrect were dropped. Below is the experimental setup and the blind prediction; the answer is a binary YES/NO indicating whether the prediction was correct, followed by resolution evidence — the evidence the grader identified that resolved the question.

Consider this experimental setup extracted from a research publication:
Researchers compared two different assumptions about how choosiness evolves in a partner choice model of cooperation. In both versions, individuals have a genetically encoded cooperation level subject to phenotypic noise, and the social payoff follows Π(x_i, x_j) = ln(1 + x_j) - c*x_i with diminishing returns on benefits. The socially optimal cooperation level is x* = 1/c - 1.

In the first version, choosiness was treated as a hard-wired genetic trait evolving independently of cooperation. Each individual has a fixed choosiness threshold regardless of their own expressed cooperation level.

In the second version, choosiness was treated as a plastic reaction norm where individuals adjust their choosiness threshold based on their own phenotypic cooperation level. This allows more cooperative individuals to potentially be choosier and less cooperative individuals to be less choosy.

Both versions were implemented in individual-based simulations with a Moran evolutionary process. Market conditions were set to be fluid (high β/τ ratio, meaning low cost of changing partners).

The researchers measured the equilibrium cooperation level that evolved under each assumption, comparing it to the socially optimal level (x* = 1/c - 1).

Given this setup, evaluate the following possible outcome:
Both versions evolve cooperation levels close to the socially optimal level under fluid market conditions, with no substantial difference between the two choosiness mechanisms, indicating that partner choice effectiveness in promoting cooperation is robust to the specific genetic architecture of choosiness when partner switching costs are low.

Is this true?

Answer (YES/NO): NO